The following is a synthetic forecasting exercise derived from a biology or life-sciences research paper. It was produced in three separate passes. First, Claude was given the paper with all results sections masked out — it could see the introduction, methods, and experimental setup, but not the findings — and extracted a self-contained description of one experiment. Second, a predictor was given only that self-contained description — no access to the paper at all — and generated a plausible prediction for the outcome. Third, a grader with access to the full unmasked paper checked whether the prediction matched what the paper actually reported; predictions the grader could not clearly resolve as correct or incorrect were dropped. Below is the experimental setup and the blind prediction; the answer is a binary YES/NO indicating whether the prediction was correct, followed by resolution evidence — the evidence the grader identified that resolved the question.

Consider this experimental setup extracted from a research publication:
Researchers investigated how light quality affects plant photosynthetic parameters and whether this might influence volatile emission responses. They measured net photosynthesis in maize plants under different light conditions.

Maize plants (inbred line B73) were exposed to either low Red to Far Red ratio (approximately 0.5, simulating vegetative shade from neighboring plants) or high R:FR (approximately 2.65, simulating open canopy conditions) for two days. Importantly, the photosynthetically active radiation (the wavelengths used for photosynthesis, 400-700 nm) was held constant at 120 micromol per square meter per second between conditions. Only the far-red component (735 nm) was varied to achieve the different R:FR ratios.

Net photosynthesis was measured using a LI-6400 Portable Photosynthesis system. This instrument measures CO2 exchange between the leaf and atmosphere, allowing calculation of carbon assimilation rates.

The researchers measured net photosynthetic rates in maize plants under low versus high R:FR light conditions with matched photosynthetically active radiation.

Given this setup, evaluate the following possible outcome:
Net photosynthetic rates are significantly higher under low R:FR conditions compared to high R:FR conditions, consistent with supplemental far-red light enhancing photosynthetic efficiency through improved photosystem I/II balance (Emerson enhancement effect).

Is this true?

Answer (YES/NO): YES